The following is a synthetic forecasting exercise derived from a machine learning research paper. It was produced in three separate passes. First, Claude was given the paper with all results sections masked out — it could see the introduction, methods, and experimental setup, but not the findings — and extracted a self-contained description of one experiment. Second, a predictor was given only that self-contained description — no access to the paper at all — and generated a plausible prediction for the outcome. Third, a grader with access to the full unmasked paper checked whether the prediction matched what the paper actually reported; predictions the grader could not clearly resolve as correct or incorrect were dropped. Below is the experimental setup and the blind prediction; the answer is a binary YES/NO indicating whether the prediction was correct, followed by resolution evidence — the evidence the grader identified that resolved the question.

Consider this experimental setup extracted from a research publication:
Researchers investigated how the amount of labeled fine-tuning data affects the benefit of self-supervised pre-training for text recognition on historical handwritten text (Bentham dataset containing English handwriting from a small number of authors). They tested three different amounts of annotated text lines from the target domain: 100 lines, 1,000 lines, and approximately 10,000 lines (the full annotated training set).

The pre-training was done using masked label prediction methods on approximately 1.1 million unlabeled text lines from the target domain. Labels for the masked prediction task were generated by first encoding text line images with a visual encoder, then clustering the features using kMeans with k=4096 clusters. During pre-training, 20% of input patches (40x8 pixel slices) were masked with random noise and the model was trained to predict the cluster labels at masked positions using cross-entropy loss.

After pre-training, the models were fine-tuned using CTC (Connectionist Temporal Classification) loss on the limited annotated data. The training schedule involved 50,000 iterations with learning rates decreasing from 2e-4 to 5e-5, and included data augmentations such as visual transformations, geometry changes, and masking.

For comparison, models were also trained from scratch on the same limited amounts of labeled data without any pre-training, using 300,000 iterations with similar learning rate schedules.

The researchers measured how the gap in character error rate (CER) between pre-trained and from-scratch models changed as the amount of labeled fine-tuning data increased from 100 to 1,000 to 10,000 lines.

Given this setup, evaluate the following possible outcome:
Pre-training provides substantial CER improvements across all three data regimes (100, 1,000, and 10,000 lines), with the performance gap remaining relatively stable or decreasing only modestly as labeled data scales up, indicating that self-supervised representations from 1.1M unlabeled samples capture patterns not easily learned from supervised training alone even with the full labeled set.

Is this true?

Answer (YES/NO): NO